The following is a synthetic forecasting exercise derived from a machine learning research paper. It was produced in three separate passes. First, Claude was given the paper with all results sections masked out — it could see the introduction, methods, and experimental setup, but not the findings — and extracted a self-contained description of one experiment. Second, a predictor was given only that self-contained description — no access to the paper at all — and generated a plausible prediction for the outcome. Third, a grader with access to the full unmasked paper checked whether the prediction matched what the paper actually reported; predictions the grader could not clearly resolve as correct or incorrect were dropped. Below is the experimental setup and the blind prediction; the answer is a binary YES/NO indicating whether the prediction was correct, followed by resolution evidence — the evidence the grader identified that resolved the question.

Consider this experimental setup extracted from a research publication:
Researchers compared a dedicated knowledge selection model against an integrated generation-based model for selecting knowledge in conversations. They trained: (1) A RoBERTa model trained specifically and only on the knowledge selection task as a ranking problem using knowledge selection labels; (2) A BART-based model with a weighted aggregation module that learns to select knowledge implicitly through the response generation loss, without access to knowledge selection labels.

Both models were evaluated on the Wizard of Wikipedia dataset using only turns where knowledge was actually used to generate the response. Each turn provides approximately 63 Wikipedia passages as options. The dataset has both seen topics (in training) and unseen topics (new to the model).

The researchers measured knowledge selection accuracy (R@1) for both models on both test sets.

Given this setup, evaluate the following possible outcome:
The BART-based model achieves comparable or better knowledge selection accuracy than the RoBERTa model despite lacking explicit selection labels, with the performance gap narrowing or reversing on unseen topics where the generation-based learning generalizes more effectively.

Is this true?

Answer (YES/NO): NO